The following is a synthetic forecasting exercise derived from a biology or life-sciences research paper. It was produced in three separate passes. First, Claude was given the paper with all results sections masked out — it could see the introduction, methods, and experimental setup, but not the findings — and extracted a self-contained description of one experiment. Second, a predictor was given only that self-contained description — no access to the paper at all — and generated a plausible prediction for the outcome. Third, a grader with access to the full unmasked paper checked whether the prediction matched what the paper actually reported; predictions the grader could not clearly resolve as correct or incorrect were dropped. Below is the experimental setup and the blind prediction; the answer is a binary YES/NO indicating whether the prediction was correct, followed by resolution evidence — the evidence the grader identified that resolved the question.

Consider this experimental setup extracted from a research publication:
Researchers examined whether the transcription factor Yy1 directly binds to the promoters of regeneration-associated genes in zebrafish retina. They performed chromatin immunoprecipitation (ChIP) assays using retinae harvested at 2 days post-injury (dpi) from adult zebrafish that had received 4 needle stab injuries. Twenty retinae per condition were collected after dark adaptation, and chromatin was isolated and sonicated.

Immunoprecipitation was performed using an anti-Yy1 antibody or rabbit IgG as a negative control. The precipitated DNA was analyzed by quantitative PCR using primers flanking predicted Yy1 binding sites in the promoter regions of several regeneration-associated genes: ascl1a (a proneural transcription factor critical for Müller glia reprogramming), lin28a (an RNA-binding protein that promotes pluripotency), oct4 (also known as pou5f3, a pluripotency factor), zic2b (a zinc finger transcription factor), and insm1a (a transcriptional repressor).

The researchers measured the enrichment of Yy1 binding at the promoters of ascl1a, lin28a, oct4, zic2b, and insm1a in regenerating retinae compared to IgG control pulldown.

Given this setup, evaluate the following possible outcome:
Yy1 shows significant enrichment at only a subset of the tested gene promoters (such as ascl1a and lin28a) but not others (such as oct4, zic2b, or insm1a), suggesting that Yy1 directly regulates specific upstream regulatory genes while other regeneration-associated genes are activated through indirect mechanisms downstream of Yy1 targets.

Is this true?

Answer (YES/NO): NO